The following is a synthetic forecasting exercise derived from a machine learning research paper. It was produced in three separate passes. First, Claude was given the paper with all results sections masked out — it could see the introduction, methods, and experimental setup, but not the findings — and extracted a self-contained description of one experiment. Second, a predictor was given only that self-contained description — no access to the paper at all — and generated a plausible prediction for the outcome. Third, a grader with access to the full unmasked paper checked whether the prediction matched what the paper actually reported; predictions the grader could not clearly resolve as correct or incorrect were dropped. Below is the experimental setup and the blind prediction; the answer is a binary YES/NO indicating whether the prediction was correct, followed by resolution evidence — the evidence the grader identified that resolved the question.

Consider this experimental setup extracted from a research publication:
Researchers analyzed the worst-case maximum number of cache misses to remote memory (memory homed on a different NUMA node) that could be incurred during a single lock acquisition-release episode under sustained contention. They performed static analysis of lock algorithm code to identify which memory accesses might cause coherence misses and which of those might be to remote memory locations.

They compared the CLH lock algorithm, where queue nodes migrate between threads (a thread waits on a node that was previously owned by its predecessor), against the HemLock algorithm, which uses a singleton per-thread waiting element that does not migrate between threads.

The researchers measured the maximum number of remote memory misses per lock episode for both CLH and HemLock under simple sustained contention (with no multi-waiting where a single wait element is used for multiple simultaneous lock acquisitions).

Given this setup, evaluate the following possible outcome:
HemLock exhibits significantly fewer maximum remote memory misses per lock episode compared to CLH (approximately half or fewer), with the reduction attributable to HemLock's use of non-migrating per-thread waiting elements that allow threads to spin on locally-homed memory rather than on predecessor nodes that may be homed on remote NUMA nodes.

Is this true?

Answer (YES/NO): NO